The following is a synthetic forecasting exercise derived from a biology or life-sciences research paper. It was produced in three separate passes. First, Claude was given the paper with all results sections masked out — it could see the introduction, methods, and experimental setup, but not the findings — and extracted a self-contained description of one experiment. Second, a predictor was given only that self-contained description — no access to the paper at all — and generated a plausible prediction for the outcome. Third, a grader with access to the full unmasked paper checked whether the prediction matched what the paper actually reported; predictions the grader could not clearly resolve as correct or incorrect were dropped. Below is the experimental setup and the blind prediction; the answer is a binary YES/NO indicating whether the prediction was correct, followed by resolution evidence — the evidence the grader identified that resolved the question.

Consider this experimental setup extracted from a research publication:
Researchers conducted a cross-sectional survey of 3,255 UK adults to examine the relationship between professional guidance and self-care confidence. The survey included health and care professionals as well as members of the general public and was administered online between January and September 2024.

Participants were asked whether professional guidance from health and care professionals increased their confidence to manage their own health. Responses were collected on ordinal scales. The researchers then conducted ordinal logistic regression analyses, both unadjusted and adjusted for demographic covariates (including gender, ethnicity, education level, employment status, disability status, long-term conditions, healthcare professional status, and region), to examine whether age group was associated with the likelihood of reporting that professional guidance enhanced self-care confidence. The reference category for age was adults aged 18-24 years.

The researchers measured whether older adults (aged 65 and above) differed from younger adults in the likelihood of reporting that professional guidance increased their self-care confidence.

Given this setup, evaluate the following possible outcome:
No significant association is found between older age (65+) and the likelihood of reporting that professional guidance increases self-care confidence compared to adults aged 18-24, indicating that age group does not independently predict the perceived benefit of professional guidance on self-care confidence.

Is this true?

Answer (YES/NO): NO